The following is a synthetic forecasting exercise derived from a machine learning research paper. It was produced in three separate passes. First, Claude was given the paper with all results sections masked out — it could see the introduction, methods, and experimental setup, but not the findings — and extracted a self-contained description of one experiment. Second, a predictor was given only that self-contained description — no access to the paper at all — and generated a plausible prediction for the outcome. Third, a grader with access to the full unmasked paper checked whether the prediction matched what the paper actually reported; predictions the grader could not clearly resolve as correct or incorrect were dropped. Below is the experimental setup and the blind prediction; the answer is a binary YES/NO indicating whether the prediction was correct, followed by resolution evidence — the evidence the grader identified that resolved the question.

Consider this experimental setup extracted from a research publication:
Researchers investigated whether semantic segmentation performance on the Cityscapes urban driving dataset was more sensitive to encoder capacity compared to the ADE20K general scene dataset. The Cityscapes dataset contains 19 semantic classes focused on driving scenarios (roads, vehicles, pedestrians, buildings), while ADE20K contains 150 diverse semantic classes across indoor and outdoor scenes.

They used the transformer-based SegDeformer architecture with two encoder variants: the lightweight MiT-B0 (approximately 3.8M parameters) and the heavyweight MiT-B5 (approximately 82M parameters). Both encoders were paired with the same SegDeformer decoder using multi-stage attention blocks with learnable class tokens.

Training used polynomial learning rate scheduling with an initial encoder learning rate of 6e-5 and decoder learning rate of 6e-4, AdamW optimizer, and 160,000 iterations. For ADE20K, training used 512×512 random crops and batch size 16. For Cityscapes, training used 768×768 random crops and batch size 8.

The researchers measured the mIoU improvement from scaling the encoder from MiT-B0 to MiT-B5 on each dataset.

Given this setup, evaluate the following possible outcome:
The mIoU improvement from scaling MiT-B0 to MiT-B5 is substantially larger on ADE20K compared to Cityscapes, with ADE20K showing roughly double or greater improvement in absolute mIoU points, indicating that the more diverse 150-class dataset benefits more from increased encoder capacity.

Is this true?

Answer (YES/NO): YES